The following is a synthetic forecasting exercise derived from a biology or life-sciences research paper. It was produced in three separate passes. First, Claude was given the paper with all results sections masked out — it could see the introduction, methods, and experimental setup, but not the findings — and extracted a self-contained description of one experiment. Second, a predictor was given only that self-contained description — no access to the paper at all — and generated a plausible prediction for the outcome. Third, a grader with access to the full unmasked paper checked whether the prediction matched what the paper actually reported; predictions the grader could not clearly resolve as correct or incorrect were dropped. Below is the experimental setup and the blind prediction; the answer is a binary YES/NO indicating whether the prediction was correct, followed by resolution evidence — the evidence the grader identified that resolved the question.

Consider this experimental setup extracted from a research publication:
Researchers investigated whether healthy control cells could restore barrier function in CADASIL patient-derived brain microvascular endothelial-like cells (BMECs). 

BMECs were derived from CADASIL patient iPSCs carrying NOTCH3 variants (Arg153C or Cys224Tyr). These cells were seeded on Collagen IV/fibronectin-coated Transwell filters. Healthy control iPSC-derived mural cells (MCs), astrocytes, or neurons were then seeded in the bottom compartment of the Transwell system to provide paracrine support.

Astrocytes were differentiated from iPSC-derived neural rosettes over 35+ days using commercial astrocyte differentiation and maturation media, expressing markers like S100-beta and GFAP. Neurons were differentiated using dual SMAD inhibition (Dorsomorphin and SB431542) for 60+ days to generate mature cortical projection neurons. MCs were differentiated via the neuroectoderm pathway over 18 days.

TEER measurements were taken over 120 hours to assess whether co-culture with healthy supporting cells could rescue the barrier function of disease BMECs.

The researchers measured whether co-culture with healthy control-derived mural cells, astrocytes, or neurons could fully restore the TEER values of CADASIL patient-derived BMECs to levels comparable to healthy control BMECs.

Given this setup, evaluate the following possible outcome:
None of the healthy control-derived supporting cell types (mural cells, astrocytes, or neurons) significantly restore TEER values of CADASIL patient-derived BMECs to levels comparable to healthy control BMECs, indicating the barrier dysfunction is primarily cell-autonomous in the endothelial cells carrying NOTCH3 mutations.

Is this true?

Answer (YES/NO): YES